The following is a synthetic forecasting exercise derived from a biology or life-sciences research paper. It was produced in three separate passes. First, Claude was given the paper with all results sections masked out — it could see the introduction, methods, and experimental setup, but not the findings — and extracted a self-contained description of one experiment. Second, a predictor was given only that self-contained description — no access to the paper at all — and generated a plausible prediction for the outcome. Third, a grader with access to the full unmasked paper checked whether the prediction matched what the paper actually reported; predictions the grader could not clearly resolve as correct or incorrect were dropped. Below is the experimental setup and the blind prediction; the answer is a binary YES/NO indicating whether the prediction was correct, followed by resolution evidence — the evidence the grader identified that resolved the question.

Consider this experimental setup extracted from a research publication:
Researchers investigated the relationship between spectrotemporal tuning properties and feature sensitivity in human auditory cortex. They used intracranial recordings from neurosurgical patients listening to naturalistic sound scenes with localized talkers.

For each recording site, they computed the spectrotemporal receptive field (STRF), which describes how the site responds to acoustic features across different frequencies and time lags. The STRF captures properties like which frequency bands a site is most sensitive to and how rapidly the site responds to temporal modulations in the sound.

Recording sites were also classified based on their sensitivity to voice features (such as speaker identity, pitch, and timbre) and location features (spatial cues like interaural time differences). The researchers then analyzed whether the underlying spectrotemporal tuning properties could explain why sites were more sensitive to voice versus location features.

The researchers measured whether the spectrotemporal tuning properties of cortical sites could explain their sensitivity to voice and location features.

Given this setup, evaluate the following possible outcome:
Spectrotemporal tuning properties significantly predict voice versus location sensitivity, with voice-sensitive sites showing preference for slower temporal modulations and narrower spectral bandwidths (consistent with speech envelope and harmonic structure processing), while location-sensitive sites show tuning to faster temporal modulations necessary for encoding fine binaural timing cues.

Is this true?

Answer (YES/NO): NO